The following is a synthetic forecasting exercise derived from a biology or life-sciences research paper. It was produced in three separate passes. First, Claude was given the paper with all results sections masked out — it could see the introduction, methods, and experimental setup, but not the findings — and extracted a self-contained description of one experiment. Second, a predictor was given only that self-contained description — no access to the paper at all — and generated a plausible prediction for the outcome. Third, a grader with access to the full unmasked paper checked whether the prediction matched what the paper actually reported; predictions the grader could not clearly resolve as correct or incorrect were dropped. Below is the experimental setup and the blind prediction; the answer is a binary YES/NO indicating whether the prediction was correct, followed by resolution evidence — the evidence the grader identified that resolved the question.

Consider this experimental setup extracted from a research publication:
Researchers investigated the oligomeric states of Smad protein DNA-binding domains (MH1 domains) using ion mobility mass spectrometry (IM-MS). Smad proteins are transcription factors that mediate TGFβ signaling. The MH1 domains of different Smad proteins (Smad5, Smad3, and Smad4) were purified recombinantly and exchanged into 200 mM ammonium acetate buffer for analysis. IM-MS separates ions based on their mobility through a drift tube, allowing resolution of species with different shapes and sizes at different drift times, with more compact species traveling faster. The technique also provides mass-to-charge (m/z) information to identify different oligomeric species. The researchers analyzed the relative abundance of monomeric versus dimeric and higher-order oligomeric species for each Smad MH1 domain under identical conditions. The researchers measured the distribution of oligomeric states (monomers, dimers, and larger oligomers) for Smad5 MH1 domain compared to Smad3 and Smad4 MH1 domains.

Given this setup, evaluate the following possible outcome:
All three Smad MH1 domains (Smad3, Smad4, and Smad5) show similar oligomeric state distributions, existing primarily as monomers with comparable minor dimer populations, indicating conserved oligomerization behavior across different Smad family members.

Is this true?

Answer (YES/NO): NO